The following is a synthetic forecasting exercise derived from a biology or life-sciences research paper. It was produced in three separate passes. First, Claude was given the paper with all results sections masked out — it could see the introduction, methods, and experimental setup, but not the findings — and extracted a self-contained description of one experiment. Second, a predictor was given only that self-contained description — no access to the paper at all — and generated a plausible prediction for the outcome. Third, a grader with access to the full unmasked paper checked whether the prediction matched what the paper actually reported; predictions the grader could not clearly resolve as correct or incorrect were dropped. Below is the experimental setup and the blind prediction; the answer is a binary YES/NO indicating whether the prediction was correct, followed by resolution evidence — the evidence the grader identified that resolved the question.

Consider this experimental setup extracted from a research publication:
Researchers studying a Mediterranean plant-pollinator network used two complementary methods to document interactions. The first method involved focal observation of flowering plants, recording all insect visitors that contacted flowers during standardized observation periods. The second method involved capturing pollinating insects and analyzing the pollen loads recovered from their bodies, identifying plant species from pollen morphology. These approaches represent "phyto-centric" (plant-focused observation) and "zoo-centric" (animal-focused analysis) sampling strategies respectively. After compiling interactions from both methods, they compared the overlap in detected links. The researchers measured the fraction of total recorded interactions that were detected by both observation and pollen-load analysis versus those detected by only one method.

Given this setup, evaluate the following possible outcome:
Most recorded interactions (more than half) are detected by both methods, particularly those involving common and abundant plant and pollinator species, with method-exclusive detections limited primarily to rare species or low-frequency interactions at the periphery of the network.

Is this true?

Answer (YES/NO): NO